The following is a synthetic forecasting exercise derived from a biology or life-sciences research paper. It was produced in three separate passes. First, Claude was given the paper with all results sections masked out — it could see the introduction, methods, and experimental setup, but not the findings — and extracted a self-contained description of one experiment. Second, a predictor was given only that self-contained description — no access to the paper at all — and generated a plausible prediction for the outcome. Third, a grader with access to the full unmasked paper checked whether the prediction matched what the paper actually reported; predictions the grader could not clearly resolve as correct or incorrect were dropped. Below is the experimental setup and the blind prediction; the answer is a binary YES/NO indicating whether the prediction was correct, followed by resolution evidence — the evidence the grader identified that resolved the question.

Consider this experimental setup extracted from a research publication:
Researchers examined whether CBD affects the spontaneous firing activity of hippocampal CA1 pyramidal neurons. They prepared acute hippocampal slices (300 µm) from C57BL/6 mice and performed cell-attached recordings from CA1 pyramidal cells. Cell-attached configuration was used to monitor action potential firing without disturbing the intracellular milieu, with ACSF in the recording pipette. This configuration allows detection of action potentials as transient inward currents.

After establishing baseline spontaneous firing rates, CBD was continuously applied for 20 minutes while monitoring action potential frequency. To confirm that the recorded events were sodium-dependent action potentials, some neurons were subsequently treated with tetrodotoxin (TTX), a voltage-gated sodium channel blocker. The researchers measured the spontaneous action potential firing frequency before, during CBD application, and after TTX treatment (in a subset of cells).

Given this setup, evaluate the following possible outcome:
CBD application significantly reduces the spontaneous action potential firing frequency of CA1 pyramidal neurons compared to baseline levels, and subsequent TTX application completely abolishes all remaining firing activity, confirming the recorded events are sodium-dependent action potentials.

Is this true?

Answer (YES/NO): NO